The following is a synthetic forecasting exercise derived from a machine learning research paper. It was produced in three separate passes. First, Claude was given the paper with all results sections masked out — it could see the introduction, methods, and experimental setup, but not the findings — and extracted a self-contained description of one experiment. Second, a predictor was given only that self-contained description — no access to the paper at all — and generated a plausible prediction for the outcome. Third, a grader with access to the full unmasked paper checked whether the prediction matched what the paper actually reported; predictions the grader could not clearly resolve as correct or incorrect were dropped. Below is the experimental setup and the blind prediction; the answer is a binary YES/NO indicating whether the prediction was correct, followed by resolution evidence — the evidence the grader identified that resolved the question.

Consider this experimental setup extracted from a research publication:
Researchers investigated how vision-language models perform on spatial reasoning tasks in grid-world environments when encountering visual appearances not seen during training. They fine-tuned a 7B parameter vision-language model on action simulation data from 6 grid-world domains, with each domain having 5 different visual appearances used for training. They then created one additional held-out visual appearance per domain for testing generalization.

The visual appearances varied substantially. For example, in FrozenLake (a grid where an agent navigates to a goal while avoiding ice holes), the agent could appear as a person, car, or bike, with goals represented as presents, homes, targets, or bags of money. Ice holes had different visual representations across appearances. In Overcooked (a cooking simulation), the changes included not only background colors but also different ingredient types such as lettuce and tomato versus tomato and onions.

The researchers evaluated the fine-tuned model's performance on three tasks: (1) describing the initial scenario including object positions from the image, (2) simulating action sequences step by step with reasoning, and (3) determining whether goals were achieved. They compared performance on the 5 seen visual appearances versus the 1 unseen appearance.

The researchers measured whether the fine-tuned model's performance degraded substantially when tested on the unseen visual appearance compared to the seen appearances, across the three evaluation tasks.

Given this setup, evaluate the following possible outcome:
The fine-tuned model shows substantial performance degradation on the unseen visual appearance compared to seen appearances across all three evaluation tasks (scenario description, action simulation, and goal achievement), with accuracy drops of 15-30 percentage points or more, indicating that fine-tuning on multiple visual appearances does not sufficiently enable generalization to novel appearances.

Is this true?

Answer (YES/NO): NO